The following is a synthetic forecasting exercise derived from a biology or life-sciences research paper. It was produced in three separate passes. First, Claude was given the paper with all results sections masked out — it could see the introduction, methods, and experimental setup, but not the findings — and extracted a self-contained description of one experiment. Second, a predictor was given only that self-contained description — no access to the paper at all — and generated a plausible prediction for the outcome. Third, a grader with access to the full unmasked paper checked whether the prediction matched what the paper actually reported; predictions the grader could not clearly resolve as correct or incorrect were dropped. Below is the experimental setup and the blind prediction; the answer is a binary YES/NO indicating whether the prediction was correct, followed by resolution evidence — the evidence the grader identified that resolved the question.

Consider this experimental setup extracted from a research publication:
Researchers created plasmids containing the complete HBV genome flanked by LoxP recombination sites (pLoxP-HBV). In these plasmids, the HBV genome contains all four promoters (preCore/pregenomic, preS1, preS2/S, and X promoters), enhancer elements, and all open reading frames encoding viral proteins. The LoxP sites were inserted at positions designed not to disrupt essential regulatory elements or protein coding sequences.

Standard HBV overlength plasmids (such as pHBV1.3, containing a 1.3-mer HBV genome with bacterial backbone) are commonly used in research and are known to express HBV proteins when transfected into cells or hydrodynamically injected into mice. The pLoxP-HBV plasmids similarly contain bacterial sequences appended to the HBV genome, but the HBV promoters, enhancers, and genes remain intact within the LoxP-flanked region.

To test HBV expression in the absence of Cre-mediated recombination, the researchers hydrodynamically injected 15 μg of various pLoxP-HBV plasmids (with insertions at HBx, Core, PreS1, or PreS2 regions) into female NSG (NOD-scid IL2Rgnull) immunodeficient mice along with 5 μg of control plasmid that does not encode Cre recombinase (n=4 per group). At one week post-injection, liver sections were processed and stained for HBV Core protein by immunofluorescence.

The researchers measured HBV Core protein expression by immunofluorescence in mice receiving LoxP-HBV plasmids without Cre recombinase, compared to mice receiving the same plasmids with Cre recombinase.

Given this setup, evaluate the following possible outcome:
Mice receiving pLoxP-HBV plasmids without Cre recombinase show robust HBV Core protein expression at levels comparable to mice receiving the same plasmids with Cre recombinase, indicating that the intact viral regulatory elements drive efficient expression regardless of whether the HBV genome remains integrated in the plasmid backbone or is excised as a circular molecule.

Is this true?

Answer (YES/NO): NO